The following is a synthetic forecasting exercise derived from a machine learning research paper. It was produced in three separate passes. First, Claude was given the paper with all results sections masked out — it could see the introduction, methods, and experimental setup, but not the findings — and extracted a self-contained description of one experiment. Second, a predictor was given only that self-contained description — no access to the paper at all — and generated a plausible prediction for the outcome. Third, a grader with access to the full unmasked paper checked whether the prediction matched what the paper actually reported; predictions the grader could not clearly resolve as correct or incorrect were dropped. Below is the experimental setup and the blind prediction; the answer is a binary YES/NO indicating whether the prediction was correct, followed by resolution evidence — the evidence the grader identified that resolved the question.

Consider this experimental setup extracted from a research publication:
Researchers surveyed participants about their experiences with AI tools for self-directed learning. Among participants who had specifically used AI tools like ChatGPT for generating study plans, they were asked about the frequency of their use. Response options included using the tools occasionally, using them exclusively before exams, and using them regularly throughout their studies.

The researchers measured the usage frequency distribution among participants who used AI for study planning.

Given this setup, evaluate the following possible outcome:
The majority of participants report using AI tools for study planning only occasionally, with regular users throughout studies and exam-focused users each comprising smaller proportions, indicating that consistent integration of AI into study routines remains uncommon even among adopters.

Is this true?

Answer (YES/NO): NO